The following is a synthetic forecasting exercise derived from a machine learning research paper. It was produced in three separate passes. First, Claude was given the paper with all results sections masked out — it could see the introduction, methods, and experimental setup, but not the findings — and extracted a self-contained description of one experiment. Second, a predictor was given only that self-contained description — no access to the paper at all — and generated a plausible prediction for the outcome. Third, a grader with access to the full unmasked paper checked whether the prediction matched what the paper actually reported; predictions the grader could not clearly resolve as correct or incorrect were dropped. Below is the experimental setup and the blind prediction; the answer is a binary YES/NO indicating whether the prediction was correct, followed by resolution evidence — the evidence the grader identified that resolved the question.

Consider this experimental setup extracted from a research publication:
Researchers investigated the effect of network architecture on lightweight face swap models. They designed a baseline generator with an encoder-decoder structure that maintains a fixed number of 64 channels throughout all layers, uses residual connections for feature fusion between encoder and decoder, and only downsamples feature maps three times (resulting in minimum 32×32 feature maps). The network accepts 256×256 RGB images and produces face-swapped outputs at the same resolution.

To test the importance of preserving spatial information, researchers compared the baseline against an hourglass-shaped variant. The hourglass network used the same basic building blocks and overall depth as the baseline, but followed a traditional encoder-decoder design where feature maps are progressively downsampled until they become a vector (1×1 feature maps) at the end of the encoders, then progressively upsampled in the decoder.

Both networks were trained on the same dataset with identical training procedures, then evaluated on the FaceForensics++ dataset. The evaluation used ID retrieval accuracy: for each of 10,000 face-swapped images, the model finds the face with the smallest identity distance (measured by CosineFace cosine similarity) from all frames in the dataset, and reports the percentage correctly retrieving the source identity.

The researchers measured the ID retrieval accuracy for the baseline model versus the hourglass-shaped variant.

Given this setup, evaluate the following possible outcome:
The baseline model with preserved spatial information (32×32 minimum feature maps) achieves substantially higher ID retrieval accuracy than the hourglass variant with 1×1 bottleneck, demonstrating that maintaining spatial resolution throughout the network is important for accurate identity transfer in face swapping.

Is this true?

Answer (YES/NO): YES